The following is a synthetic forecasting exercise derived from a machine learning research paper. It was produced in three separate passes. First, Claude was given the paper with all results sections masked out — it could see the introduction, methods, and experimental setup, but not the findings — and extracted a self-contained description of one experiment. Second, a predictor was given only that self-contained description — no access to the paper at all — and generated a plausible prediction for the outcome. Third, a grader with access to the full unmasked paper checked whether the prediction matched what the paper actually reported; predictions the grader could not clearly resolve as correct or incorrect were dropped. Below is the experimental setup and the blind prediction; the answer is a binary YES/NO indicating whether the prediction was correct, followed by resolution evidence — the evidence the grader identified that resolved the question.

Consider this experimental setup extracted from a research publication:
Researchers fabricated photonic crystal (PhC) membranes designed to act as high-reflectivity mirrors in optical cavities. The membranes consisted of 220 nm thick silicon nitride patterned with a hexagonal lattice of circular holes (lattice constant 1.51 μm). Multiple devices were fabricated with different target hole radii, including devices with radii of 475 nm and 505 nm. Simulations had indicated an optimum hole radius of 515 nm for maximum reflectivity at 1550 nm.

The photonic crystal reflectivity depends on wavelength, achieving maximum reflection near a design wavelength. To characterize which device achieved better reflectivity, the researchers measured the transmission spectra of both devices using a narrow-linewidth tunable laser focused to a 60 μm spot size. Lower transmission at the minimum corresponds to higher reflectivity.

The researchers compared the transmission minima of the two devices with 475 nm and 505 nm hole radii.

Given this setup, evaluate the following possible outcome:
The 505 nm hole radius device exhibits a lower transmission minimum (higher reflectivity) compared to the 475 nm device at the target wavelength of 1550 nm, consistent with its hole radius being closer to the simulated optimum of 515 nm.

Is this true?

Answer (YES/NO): NO